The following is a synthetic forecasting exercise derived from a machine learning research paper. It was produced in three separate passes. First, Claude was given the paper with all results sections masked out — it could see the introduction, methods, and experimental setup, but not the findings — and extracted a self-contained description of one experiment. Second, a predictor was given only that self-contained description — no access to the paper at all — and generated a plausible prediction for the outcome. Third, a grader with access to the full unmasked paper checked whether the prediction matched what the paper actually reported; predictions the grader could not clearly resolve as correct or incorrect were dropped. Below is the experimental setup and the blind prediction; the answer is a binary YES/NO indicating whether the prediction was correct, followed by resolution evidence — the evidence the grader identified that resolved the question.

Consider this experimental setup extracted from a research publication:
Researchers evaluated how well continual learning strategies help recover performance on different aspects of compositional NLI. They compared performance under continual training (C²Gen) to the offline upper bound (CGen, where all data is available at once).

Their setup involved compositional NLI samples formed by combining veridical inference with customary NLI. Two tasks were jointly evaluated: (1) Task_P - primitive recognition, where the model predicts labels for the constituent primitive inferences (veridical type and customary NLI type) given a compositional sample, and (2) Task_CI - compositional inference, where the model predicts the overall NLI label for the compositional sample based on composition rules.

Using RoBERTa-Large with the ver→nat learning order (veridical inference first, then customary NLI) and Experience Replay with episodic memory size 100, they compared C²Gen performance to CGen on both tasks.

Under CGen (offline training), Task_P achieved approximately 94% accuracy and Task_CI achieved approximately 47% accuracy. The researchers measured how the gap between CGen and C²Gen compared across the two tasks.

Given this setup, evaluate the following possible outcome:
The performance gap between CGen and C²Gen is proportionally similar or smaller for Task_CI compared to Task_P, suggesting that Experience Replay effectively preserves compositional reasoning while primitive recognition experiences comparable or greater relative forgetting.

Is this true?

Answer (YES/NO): NO